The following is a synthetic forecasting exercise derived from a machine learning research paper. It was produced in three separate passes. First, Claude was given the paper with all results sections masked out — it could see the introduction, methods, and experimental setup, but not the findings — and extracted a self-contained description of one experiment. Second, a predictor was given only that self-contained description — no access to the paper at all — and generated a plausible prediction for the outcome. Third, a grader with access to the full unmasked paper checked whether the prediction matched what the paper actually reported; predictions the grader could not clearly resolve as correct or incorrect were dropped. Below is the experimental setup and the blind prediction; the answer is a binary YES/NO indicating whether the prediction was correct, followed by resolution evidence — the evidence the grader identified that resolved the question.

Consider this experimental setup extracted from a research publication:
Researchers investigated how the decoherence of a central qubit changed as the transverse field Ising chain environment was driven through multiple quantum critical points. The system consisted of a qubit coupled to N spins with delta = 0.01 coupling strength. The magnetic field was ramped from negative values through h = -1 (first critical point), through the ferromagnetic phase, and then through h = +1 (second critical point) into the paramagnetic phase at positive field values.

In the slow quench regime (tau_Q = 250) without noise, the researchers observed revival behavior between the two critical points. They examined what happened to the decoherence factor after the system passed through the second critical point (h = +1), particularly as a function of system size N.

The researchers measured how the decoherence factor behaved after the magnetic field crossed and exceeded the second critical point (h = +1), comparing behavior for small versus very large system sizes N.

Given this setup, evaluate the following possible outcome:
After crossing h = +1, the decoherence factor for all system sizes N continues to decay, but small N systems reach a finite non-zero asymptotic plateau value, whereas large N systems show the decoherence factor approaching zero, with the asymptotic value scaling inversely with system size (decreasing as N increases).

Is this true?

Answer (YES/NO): NO